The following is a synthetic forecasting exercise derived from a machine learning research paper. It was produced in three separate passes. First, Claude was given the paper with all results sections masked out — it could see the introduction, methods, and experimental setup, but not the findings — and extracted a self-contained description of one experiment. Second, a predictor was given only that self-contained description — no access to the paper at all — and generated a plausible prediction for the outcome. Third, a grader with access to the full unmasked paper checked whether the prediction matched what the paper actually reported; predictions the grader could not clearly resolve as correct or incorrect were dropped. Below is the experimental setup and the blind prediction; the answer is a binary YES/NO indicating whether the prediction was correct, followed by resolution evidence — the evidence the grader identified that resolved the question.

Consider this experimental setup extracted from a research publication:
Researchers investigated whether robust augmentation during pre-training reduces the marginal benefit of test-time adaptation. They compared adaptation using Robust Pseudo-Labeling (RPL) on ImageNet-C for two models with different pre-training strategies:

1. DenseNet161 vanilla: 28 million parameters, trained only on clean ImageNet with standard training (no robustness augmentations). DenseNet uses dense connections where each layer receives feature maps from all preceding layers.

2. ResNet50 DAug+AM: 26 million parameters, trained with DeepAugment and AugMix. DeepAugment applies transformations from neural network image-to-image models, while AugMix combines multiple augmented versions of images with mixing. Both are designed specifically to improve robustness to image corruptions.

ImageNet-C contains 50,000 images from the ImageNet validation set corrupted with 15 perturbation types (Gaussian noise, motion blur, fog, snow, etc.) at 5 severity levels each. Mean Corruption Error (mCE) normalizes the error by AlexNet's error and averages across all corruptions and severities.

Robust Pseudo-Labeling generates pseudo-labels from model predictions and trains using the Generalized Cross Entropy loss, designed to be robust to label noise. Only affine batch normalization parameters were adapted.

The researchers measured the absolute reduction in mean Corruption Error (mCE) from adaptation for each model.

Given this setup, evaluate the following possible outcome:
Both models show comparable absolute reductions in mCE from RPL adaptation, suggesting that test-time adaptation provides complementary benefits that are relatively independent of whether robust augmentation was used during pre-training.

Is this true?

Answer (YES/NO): NO